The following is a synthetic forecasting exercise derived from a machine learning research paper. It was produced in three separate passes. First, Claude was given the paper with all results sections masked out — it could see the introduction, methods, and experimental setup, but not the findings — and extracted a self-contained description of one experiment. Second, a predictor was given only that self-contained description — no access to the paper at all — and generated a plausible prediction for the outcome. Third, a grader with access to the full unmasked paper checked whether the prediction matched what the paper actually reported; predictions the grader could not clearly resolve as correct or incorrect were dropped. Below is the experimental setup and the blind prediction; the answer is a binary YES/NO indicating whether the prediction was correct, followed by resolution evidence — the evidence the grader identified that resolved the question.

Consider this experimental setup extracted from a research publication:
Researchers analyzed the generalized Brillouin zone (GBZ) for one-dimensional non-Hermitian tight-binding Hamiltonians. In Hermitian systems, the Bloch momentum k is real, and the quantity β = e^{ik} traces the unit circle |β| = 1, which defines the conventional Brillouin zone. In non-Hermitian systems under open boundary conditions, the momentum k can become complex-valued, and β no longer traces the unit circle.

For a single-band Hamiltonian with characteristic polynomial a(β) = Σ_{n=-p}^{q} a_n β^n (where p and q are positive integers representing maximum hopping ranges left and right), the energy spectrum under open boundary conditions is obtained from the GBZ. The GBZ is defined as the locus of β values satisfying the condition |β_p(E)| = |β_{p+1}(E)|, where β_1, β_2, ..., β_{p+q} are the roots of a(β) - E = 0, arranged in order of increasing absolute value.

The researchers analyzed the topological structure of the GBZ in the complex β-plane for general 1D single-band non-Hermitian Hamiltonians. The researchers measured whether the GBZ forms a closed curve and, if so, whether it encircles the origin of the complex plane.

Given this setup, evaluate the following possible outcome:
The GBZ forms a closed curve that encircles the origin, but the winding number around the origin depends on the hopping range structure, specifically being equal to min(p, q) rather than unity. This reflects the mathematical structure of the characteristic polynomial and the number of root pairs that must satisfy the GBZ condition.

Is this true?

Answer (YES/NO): NO